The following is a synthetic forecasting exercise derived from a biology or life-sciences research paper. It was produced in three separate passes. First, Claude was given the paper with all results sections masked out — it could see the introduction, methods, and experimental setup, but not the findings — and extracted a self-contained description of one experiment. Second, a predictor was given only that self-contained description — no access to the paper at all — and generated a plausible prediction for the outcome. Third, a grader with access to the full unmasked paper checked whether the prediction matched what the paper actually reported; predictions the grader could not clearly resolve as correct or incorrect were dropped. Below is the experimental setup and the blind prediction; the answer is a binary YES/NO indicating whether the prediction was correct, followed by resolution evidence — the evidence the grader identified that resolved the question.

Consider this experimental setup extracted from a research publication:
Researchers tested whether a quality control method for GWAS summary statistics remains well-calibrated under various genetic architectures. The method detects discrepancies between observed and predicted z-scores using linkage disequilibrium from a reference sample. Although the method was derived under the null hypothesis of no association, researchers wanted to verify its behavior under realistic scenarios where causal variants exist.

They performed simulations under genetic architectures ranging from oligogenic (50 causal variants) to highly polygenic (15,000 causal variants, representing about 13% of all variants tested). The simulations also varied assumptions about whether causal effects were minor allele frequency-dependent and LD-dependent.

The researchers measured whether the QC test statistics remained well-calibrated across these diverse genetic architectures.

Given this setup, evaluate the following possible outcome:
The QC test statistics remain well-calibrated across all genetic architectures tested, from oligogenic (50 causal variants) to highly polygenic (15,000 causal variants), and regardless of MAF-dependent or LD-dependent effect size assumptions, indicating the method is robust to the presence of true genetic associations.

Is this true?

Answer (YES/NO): YES